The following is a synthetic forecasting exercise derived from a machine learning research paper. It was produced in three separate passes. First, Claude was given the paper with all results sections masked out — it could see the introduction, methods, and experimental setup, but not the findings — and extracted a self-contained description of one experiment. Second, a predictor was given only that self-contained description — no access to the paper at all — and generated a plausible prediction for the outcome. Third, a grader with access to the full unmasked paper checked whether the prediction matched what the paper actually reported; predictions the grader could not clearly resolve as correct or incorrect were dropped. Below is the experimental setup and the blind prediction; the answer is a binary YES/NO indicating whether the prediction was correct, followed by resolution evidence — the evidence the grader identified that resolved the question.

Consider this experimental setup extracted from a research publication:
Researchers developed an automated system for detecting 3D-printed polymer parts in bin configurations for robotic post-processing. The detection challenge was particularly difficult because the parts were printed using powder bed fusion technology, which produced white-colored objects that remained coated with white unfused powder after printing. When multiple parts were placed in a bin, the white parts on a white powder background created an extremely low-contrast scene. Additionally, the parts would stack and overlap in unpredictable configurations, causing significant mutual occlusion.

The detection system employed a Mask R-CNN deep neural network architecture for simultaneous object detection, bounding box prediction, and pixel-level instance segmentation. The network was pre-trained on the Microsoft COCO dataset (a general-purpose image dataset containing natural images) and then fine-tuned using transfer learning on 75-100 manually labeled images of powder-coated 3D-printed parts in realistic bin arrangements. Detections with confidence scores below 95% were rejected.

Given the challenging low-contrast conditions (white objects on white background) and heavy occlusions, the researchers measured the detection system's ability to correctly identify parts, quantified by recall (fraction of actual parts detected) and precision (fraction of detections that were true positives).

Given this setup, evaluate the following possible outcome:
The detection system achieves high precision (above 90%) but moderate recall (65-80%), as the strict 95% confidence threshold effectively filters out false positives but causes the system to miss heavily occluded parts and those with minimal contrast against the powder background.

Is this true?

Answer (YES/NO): NO